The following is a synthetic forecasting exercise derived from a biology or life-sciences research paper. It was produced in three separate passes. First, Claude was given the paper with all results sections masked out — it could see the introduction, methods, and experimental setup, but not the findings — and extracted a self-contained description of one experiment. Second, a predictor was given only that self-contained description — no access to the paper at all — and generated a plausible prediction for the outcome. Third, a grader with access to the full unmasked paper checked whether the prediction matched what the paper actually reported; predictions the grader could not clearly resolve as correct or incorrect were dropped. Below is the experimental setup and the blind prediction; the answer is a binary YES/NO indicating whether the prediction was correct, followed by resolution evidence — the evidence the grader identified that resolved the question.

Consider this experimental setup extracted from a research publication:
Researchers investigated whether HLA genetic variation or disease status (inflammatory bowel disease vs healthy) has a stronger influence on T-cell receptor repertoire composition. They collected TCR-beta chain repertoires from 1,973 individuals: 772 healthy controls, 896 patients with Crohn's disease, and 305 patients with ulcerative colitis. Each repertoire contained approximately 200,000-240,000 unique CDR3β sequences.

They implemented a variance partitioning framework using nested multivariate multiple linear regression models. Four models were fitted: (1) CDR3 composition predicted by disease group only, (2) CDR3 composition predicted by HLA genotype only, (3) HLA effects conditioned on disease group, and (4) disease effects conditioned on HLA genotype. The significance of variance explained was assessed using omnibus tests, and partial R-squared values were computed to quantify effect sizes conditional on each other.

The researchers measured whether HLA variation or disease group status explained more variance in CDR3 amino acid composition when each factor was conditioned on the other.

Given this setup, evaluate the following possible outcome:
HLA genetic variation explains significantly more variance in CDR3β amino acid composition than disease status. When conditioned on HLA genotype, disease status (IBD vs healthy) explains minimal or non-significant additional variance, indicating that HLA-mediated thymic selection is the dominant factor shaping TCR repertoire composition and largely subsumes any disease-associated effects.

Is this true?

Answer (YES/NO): NO